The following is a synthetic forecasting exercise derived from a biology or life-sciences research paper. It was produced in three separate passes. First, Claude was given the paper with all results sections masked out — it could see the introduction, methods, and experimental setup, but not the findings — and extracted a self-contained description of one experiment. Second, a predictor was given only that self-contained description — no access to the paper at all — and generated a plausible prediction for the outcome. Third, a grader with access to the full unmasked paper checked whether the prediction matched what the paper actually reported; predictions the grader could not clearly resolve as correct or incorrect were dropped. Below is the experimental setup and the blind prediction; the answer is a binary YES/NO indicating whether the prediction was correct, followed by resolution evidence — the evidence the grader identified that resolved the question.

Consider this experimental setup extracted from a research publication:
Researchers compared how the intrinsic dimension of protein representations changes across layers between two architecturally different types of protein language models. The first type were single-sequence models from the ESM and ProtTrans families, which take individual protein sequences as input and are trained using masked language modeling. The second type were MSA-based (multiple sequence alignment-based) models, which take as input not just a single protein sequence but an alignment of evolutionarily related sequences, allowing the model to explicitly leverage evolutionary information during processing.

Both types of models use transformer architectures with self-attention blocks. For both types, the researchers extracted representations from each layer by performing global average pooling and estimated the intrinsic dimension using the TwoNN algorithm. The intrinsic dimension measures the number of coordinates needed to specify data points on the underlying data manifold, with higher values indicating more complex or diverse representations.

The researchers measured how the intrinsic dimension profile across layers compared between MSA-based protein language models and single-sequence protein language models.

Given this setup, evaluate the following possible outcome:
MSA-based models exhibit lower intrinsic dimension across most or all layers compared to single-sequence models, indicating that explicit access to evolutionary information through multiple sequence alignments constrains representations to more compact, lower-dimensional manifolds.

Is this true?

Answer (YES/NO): NO